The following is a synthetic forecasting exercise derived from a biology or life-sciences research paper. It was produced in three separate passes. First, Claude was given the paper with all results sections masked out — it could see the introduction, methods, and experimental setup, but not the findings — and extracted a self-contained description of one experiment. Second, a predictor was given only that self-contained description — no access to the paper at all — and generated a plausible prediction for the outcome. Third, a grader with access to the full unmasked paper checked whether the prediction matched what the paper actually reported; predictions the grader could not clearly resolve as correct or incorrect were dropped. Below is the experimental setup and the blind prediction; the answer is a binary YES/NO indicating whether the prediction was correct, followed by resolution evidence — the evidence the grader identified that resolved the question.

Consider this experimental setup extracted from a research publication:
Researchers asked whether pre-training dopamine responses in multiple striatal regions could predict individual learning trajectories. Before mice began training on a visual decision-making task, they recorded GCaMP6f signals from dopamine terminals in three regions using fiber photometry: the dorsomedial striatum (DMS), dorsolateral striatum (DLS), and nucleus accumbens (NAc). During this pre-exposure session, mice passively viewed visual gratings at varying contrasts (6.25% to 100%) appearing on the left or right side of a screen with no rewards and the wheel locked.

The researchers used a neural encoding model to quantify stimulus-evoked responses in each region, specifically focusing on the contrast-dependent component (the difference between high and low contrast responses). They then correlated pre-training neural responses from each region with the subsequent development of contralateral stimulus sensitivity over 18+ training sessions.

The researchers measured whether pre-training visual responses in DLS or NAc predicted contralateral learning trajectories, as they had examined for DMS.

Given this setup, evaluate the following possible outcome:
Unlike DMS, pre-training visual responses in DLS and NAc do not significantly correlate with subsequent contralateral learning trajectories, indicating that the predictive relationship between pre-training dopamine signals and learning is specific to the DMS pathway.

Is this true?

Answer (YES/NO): YES